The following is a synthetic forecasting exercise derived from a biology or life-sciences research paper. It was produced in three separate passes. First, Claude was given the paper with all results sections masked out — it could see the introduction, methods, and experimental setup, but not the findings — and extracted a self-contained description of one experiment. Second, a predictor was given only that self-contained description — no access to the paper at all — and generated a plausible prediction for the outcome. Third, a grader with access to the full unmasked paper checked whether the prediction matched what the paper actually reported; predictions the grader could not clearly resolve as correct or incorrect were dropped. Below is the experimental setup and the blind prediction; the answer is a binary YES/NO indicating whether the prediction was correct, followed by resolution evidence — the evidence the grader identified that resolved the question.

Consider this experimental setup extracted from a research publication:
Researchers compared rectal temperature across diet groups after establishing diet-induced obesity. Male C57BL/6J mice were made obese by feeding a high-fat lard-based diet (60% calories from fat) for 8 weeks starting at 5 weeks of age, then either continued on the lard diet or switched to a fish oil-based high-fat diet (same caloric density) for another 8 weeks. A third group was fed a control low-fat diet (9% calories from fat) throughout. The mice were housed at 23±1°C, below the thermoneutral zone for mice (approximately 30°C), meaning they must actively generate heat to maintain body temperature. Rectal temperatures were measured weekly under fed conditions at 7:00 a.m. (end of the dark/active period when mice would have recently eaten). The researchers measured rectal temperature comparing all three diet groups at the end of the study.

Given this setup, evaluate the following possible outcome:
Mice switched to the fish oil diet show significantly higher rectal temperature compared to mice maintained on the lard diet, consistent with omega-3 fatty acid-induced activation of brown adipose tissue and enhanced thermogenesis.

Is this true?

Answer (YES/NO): NO